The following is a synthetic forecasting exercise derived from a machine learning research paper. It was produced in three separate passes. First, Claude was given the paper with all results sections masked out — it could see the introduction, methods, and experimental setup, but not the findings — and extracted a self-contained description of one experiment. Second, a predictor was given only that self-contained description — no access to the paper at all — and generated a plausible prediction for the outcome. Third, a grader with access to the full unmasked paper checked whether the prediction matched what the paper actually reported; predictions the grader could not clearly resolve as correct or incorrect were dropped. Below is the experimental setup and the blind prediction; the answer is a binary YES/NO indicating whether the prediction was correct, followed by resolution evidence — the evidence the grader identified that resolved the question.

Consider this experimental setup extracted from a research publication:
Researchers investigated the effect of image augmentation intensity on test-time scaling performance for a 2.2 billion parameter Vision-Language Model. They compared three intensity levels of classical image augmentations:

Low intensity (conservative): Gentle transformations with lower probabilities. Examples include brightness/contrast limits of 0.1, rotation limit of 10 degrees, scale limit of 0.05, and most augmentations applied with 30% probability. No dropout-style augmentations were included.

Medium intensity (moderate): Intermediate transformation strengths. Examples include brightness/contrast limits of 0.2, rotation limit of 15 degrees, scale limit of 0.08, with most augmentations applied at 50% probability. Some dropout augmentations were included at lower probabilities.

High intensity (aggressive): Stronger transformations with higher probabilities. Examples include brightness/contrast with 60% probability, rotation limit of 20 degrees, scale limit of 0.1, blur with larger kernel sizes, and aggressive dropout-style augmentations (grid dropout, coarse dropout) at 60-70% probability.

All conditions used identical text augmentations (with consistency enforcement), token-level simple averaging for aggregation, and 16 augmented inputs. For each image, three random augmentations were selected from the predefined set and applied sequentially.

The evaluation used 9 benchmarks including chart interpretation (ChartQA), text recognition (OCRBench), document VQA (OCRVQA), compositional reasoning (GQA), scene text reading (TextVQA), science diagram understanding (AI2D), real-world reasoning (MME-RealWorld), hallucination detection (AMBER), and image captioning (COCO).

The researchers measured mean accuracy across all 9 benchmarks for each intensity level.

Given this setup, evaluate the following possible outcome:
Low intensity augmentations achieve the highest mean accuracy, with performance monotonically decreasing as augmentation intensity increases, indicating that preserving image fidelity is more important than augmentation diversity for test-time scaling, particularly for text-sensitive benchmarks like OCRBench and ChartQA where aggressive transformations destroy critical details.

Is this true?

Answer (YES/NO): NO